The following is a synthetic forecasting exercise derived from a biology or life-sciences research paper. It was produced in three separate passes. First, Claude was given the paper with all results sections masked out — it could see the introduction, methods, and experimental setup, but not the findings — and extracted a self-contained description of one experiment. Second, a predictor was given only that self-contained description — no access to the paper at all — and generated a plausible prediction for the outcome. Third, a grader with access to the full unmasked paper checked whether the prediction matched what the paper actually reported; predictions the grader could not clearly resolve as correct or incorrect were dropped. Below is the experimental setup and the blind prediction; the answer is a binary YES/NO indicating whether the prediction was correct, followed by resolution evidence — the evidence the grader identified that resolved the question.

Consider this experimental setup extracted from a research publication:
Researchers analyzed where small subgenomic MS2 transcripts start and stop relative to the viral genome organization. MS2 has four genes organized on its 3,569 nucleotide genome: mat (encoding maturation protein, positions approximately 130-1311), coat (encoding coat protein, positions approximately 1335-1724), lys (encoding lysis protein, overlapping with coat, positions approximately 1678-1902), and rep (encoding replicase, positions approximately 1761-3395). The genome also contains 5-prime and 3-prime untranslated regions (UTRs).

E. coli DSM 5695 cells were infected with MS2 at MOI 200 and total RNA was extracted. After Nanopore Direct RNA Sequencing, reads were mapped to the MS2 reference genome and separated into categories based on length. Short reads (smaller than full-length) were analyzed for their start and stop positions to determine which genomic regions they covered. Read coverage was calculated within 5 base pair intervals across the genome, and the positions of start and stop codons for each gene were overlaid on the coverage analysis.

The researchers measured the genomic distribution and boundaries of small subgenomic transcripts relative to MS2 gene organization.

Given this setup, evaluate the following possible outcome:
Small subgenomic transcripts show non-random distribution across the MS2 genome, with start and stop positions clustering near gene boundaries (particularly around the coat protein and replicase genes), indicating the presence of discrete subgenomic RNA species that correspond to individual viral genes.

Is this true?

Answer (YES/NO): NO